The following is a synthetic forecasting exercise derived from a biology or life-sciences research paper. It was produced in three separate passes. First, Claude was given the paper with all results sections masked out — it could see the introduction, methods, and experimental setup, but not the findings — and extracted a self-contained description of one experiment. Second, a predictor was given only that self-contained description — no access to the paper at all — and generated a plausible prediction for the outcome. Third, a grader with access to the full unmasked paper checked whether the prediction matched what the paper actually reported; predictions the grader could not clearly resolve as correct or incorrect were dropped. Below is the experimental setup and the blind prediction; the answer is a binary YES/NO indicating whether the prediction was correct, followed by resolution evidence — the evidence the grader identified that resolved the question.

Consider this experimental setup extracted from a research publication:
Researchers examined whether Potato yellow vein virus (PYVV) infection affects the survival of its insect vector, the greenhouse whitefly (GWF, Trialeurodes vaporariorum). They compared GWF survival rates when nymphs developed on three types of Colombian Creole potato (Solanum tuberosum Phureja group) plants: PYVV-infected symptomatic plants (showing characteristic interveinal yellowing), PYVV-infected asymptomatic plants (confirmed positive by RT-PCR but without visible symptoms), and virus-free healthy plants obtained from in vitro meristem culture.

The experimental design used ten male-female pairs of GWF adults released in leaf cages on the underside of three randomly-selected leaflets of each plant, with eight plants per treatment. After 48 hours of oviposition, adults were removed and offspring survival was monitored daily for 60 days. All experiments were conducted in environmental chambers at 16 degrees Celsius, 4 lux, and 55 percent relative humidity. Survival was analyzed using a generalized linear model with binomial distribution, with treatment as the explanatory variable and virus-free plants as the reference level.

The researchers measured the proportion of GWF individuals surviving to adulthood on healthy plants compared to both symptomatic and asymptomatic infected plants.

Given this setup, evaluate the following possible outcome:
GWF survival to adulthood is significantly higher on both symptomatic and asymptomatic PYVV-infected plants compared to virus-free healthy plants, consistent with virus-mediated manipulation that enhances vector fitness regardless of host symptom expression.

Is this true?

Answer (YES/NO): NO